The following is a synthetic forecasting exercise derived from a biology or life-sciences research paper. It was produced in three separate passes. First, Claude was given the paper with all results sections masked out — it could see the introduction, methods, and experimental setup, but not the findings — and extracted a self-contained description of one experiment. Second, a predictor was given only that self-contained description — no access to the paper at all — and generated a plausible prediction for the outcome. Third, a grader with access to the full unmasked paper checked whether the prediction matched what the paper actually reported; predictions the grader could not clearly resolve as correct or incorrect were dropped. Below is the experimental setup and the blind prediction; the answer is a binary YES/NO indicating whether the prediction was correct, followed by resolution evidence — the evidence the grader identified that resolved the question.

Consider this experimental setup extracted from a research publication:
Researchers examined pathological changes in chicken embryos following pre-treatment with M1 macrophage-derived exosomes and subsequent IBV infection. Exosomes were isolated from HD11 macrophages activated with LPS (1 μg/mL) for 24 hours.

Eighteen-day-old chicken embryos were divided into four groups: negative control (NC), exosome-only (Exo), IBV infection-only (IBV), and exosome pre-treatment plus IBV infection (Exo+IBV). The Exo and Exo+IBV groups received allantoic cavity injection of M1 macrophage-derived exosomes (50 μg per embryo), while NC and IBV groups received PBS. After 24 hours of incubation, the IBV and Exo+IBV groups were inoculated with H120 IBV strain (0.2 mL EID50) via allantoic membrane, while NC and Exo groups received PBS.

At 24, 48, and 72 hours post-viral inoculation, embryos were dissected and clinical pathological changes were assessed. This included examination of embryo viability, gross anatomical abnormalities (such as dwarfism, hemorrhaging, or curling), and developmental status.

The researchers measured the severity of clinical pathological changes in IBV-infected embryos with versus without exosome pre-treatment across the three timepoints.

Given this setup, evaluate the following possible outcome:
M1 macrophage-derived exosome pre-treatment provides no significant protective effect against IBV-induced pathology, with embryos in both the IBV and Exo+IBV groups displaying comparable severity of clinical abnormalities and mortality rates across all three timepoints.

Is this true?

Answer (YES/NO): NO